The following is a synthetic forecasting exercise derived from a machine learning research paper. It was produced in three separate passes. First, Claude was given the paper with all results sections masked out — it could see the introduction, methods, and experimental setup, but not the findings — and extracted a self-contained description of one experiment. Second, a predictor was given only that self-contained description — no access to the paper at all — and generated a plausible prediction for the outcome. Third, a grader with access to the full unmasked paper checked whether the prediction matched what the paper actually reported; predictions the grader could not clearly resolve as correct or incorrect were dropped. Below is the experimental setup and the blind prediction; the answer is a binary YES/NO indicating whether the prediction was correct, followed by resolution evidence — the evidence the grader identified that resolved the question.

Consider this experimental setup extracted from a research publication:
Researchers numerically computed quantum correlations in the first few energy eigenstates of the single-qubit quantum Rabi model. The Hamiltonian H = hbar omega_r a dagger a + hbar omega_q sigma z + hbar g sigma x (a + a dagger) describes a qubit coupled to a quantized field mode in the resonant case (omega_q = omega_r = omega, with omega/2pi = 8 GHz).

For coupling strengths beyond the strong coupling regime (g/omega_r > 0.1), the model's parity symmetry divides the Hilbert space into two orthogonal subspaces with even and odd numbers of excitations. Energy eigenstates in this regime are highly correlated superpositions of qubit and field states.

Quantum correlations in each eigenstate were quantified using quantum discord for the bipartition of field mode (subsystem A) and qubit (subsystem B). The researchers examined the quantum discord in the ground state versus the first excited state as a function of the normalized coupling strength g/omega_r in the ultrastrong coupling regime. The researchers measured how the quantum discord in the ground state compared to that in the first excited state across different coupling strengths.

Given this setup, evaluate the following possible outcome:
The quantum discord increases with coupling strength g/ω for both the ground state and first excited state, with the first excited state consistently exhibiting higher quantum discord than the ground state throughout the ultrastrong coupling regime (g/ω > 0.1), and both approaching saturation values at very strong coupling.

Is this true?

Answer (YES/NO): NO